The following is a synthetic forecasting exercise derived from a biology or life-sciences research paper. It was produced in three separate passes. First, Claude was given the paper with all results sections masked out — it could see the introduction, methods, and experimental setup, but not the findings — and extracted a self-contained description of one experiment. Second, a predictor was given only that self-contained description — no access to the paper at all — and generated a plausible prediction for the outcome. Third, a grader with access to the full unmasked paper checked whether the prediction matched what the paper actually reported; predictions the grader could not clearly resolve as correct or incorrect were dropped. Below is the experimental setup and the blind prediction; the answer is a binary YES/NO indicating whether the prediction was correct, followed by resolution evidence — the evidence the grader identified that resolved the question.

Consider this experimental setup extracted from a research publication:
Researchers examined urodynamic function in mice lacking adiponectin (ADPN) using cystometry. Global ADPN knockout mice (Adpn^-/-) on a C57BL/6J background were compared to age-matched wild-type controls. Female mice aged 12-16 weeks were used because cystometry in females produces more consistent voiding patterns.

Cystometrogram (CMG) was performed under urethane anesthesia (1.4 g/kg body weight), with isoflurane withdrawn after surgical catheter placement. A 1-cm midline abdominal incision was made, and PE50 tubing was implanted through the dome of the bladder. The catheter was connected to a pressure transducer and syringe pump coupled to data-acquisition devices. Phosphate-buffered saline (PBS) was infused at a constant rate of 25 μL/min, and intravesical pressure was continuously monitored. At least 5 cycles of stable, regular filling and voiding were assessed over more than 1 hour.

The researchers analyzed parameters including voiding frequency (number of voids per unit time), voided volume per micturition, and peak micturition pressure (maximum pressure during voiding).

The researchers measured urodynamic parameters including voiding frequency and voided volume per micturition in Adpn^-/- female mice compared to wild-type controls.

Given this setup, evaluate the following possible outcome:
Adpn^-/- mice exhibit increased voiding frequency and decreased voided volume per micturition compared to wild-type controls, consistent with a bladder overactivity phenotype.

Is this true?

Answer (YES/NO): YES